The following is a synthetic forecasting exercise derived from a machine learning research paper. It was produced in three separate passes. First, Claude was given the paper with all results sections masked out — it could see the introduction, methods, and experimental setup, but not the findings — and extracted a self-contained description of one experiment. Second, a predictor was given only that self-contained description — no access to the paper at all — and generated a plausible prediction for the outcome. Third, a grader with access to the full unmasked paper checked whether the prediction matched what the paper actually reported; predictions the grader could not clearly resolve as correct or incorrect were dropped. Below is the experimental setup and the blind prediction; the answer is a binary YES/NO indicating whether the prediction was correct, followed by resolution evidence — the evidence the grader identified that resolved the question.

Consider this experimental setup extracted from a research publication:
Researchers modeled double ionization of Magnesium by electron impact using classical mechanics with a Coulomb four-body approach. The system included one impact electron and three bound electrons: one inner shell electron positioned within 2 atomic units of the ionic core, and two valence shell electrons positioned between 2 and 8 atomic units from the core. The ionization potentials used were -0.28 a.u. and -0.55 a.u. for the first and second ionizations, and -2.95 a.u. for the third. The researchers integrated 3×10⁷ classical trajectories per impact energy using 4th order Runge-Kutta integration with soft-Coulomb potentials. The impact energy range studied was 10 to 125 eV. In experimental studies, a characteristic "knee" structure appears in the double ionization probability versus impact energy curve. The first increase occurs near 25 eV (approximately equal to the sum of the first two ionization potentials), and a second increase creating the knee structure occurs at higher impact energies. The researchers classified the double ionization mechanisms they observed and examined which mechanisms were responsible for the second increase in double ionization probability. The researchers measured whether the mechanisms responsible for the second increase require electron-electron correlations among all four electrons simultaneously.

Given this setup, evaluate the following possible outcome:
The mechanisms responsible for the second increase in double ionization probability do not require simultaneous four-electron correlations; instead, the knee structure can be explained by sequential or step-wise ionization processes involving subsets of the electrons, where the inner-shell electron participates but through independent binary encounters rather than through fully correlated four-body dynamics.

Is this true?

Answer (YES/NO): NO